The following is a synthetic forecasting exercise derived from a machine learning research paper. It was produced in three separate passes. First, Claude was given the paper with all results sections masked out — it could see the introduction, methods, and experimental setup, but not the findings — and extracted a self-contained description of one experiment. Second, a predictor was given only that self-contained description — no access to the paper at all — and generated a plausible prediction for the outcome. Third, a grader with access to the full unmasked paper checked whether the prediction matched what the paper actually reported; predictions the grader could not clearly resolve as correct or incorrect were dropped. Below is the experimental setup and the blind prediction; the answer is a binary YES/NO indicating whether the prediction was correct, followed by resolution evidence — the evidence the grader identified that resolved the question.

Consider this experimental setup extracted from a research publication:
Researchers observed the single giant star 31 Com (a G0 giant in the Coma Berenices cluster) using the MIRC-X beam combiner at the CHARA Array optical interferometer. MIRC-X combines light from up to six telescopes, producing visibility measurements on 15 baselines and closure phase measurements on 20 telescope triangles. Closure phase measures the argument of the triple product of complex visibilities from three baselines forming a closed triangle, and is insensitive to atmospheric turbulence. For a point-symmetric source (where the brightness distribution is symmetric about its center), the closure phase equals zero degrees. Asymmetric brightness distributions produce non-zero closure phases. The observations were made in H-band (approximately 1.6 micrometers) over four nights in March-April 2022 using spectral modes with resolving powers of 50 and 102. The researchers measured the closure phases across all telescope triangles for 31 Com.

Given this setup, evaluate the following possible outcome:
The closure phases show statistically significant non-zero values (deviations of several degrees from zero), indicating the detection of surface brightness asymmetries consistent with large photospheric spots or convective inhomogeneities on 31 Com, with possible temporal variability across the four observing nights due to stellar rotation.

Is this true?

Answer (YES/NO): NO